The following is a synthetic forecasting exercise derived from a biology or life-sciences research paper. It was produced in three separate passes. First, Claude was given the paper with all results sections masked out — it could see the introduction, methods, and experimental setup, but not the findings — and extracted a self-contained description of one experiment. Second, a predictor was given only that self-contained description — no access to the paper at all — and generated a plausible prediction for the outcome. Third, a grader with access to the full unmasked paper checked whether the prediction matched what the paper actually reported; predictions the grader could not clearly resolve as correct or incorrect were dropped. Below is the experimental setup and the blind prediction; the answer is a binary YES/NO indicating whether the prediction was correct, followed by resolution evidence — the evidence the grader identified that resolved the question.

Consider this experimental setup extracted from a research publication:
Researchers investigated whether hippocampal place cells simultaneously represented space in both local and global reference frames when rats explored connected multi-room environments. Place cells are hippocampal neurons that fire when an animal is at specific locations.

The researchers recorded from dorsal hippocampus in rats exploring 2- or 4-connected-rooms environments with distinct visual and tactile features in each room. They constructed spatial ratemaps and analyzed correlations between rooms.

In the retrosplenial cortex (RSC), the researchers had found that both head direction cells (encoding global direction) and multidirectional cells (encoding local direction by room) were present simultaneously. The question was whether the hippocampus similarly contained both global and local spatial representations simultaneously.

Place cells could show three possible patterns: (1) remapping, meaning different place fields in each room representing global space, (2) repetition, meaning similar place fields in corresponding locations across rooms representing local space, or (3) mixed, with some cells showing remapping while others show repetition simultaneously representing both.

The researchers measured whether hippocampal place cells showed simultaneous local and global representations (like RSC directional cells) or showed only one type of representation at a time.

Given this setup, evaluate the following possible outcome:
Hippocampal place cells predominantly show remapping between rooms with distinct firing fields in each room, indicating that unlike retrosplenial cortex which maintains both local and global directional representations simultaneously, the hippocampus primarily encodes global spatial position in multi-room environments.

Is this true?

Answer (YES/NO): YES